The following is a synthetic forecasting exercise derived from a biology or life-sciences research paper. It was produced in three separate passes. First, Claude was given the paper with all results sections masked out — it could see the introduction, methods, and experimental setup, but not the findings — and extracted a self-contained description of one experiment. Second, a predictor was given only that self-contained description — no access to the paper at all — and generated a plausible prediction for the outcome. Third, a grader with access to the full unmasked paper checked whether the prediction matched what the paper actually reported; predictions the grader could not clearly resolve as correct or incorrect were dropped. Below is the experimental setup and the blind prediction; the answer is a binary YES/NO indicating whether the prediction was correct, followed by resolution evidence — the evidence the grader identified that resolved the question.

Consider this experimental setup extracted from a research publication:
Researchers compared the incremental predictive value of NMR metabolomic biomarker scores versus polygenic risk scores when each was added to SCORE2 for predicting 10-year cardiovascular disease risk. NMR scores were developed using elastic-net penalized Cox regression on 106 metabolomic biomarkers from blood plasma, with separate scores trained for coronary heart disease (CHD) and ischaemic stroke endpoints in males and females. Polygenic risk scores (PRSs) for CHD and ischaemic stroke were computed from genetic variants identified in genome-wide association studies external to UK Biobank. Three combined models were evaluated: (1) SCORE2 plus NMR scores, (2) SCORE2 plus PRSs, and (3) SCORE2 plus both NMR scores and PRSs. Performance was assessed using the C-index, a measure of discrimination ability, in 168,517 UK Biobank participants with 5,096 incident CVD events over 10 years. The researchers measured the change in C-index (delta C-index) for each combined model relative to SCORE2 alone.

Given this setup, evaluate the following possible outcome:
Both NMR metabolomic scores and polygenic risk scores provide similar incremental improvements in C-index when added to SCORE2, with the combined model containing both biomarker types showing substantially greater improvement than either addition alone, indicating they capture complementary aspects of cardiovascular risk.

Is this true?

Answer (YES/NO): YES